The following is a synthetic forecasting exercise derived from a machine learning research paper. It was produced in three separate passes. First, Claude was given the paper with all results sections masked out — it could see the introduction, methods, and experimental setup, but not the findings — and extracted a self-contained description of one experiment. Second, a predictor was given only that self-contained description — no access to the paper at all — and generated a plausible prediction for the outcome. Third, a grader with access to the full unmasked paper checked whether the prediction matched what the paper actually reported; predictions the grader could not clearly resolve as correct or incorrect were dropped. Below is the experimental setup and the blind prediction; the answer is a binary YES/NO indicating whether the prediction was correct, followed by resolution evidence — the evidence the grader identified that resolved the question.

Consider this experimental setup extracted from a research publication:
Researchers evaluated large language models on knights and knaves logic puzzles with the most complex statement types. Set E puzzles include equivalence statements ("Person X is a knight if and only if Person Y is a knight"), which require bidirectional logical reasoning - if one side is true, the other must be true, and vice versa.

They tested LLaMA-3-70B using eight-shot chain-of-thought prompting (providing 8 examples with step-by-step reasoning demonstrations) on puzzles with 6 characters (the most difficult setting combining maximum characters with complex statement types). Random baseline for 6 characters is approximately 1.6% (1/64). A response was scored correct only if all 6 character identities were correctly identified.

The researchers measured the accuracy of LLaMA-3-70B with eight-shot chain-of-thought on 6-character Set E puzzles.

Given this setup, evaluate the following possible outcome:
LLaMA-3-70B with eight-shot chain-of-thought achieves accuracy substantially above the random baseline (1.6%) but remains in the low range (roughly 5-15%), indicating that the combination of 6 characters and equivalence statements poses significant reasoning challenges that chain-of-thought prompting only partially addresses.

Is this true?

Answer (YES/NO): YES